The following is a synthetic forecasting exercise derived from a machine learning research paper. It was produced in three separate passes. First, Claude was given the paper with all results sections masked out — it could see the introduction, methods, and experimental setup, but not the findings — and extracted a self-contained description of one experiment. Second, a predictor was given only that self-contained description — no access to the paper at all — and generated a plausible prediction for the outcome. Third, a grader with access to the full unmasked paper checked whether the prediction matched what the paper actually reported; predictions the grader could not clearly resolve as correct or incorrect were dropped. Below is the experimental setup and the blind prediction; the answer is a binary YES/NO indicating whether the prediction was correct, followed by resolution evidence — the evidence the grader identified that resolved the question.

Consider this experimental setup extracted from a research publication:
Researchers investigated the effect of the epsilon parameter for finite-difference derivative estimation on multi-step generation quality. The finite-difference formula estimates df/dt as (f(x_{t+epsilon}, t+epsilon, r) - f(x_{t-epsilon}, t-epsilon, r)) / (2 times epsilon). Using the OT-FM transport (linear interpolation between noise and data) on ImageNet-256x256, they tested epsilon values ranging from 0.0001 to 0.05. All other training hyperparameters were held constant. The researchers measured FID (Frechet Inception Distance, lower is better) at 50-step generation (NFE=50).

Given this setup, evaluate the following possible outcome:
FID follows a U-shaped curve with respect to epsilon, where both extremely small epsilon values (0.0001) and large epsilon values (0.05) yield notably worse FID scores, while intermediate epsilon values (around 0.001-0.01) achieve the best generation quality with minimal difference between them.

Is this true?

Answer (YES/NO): NO